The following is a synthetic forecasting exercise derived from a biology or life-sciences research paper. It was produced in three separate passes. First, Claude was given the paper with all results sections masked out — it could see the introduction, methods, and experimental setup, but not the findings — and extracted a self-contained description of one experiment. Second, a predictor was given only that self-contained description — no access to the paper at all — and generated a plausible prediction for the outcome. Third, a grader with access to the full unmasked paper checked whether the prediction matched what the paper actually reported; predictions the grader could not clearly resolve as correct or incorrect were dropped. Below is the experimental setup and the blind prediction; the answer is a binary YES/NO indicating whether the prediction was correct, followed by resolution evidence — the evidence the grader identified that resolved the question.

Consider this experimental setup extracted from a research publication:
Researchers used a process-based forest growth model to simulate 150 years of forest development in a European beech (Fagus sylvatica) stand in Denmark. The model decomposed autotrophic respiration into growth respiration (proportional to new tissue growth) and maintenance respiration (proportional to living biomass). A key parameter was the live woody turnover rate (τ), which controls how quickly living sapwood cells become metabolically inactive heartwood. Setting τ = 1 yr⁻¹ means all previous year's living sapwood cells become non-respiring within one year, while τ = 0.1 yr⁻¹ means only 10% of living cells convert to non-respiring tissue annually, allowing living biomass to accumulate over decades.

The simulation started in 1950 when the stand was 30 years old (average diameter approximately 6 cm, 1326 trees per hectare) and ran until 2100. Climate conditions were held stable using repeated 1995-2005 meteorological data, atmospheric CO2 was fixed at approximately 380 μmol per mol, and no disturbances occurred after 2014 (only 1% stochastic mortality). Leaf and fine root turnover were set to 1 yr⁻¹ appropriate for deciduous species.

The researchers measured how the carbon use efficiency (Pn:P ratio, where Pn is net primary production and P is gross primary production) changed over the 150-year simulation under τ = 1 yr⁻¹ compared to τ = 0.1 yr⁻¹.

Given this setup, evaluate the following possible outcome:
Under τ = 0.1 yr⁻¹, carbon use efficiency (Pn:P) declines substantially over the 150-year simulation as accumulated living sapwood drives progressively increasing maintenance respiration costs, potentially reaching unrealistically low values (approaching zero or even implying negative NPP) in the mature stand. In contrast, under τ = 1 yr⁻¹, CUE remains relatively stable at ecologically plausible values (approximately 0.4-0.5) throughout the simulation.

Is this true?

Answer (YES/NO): YES